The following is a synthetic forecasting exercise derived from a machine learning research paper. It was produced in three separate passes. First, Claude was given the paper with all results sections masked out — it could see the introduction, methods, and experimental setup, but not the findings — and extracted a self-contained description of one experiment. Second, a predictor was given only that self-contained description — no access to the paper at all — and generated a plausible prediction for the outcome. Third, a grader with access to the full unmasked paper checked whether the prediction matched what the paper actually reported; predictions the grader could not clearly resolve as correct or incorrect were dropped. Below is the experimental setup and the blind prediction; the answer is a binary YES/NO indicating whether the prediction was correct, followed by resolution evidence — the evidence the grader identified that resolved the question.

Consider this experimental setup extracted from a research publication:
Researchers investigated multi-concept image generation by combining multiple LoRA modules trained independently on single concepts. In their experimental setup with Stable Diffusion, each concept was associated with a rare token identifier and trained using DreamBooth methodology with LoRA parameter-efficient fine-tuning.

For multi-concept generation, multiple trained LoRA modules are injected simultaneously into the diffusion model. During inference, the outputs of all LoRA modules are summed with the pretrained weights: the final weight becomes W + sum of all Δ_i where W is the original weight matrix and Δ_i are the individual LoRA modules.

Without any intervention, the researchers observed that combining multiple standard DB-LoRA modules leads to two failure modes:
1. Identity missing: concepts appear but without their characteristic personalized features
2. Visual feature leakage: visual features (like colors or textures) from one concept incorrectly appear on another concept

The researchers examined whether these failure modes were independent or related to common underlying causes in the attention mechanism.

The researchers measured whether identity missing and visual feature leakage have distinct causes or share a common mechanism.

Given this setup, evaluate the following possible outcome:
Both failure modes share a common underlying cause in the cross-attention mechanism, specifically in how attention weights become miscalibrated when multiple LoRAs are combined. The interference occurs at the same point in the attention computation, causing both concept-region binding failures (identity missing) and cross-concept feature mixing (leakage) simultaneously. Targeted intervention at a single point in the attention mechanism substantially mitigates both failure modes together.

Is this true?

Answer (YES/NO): NO